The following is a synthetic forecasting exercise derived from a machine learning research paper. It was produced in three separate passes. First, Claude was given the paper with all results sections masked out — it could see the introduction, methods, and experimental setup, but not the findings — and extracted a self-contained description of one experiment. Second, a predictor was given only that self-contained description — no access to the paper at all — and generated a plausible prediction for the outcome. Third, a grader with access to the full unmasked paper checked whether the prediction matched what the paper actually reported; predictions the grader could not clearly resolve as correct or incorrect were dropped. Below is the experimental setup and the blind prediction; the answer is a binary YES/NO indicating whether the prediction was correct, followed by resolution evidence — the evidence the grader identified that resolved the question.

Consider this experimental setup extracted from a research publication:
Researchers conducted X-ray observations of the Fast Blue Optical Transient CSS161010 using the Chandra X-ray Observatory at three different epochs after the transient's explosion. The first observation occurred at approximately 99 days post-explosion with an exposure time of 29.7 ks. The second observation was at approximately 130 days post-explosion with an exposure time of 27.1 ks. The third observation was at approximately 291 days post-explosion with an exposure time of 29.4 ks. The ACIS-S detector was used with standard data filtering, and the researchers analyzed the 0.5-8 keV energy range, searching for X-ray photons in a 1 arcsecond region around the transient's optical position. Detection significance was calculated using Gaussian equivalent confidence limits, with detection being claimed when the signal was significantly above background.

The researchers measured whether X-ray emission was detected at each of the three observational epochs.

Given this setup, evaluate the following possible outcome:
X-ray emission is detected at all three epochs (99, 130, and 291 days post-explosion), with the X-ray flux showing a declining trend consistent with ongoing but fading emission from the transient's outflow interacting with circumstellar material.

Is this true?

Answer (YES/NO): NO